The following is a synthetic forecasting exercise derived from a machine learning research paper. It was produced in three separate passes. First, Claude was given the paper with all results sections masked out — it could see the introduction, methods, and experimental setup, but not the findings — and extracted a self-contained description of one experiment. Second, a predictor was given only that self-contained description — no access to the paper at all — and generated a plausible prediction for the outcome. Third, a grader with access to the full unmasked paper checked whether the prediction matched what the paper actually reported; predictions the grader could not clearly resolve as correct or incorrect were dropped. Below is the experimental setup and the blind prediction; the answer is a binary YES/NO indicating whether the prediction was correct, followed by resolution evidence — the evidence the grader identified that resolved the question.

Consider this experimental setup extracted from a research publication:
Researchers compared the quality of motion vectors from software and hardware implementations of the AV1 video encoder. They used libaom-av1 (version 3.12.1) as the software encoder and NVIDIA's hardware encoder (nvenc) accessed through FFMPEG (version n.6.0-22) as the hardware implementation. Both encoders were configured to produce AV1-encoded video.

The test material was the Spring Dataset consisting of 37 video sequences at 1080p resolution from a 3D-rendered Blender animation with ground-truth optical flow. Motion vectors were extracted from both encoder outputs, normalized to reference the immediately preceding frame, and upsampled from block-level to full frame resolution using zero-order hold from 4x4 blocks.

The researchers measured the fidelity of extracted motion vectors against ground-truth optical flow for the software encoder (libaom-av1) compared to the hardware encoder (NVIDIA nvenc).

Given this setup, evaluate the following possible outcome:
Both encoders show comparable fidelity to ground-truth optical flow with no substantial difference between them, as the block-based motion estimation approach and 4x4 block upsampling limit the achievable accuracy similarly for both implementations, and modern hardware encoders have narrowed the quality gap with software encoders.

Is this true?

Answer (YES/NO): NO